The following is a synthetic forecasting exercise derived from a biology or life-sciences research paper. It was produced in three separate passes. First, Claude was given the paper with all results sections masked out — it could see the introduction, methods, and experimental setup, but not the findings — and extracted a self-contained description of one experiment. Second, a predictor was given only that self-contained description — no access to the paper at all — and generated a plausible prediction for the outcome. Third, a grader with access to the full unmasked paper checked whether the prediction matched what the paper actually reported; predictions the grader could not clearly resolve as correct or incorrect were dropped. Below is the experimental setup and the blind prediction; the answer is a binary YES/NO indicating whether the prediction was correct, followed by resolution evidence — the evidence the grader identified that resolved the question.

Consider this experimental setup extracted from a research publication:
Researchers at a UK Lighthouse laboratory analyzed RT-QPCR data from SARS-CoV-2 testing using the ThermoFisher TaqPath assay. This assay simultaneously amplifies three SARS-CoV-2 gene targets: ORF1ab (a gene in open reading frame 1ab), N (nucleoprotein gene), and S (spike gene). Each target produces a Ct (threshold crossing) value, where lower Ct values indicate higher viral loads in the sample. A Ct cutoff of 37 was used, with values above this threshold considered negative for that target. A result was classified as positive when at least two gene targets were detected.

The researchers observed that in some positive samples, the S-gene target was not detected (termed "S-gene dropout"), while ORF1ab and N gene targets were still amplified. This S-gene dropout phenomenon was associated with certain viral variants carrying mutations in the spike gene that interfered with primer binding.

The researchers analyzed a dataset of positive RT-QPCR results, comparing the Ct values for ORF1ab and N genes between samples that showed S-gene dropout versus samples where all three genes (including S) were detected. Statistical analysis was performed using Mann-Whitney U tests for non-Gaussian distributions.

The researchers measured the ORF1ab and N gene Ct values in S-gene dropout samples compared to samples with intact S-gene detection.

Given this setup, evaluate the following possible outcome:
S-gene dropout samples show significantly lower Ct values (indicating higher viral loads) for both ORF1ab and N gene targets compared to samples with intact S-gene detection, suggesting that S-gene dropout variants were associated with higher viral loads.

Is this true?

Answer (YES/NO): YES